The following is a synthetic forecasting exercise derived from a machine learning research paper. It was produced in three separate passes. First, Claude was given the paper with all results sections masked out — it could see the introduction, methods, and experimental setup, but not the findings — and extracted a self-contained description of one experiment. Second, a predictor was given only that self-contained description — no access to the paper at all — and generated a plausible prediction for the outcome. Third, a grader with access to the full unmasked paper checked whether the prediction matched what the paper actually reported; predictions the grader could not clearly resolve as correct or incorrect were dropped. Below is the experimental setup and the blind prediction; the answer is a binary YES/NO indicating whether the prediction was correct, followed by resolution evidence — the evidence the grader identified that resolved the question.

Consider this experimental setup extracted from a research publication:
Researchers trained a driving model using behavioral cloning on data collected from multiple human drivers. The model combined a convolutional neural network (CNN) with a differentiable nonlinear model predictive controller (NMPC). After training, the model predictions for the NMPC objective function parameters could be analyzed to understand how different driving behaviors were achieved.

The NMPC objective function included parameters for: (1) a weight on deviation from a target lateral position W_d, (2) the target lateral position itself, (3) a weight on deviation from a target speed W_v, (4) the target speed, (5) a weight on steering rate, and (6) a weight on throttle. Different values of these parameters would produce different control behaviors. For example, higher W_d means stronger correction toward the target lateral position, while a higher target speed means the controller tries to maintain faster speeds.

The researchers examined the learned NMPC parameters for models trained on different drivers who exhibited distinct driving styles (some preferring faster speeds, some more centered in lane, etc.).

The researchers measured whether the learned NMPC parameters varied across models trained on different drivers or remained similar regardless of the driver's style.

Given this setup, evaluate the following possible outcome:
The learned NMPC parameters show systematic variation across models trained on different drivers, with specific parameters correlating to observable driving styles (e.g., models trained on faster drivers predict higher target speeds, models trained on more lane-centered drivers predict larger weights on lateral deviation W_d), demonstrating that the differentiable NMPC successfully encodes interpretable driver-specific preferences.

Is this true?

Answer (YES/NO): YES